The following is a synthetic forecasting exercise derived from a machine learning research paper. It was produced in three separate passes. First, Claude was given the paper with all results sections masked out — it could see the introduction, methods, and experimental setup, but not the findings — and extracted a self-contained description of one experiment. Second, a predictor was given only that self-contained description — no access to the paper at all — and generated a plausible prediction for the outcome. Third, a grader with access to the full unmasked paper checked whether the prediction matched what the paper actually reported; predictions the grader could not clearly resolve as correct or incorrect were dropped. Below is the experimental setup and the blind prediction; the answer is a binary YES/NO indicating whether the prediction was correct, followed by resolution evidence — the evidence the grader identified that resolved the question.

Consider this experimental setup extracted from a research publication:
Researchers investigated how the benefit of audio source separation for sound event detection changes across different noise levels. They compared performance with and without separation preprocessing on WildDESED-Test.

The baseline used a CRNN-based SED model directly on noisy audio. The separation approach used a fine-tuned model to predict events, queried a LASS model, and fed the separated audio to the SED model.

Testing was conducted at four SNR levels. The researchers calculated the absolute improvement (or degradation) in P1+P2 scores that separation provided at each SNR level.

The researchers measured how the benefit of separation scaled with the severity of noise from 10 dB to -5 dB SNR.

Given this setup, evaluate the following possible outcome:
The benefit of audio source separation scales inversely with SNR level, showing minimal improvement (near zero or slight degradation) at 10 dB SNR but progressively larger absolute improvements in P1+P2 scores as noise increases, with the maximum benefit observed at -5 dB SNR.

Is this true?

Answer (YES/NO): YES